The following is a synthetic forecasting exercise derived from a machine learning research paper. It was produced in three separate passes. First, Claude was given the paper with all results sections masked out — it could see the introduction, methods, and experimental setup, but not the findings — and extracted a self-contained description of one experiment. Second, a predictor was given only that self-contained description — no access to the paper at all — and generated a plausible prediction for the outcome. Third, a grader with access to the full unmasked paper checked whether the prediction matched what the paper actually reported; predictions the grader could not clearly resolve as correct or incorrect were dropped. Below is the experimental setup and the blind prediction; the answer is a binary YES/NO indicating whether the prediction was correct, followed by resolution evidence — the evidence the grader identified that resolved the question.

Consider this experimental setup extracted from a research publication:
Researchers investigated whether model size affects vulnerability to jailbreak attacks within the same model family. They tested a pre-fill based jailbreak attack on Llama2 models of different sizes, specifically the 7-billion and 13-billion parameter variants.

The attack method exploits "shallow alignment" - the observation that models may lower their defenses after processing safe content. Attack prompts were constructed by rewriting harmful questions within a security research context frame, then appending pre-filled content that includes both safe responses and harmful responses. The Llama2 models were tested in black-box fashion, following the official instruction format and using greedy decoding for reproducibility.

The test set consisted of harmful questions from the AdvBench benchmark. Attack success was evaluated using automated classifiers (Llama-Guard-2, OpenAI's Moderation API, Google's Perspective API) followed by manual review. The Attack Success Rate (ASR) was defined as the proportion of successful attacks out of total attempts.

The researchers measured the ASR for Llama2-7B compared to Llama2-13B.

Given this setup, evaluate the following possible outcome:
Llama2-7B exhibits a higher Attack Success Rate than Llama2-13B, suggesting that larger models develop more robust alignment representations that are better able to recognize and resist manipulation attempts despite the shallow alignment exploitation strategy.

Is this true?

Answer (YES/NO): YES